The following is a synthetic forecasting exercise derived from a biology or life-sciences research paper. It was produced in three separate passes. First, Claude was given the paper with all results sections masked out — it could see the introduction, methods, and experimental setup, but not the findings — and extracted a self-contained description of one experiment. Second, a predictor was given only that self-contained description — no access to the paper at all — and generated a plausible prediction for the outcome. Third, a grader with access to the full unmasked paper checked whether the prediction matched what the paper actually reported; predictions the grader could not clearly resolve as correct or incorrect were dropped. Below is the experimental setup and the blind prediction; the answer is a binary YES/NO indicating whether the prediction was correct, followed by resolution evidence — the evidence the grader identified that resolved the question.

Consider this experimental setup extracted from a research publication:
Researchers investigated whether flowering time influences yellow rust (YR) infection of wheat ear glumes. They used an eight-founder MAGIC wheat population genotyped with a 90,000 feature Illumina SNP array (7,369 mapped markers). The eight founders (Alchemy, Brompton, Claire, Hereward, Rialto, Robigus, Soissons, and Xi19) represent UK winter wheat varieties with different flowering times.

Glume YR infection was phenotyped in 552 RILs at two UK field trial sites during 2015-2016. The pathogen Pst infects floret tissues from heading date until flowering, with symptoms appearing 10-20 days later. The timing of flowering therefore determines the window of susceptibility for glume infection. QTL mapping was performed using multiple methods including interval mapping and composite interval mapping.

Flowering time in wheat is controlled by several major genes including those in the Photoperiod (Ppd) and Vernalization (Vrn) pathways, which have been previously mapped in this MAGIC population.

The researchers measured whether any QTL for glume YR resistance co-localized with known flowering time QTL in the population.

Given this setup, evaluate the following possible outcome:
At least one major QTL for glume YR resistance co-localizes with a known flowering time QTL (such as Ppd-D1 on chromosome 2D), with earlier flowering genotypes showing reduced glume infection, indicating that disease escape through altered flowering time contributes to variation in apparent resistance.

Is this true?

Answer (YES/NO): NO